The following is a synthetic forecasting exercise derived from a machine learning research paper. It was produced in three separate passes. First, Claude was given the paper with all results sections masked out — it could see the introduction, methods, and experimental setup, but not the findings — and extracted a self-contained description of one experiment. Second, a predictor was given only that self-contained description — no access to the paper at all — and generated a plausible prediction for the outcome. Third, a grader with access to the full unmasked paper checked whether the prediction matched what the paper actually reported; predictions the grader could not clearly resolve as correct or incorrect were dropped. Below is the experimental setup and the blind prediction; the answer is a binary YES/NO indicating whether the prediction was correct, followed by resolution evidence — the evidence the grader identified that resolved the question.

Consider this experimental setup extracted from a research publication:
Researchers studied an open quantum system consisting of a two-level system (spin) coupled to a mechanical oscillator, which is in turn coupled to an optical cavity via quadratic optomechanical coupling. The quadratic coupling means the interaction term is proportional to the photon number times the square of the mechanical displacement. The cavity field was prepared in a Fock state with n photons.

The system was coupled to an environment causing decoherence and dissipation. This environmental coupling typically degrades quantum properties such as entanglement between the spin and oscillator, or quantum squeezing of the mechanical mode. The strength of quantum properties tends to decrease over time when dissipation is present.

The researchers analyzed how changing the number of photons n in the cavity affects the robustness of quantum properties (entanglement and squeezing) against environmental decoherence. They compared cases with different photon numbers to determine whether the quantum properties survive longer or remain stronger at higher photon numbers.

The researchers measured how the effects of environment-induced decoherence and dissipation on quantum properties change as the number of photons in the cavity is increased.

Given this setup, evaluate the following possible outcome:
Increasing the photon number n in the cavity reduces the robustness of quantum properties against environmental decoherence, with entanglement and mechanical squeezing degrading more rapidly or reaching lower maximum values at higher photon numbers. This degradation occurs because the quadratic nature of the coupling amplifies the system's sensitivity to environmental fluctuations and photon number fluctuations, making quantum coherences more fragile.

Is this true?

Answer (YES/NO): NO